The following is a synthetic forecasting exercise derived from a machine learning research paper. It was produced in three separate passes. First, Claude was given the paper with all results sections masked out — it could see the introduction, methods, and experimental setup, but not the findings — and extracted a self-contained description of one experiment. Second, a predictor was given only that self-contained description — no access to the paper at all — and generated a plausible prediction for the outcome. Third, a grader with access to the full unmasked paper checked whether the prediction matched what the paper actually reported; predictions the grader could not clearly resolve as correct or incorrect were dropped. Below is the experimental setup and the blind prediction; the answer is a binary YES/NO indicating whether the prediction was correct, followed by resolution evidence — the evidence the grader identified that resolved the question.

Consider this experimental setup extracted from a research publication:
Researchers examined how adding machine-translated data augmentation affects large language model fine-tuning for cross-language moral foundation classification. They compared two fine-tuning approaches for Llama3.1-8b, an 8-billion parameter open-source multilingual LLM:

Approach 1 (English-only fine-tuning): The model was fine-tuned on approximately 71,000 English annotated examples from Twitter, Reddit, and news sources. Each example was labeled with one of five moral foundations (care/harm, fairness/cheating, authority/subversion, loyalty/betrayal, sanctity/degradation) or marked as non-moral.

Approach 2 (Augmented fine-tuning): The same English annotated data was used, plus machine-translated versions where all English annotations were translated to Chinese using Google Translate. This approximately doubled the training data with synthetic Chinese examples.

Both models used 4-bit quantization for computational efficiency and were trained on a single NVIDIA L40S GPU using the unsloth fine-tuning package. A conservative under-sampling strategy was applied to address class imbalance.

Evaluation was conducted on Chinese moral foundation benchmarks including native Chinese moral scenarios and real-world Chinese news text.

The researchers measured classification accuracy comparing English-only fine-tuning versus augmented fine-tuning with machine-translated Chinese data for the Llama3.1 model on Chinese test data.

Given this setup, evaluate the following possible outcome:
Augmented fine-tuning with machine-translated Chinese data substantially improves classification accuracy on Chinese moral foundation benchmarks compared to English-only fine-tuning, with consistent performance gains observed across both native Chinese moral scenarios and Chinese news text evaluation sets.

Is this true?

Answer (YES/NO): NO